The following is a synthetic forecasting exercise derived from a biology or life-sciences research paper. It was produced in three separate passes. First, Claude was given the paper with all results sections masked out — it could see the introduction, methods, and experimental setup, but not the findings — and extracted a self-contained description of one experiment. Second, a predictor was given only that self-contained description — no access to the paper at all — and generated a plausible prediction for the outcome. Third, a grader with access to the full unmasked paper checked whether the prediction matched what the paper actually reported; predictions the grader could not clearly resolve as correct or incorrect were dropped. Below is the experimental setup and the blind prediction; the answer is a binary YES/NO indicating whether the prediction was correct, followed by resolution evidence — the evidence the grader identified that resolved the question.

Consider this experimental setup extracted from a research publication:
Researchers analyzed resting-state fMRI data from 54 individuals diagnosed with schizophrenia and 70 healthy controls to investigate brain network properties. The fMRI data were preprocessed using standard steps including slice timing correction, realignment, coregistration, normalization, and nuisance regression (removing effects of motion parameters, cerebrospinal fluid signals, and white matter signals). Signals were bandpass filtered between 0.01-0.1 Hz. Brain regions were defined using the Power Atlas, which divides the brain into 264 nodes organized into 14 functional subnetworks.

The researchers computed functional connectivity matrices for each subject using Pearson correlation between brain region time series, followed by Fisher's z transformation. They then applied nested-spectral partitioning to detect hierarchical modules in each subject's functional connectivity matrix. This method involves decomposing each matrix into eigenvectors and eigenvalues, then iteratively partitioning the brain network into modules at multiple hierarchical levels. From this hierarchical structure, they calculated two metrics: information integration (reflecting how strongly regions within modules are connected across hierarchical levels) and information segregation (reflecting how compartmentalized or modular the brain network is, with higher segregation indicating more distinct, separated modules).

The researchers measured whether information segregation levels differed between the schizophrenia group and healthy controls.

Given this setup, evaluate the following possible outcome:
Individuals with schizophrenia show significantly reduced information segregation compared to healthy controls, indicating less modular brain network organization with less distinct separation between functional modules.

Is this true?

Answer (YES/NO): NO